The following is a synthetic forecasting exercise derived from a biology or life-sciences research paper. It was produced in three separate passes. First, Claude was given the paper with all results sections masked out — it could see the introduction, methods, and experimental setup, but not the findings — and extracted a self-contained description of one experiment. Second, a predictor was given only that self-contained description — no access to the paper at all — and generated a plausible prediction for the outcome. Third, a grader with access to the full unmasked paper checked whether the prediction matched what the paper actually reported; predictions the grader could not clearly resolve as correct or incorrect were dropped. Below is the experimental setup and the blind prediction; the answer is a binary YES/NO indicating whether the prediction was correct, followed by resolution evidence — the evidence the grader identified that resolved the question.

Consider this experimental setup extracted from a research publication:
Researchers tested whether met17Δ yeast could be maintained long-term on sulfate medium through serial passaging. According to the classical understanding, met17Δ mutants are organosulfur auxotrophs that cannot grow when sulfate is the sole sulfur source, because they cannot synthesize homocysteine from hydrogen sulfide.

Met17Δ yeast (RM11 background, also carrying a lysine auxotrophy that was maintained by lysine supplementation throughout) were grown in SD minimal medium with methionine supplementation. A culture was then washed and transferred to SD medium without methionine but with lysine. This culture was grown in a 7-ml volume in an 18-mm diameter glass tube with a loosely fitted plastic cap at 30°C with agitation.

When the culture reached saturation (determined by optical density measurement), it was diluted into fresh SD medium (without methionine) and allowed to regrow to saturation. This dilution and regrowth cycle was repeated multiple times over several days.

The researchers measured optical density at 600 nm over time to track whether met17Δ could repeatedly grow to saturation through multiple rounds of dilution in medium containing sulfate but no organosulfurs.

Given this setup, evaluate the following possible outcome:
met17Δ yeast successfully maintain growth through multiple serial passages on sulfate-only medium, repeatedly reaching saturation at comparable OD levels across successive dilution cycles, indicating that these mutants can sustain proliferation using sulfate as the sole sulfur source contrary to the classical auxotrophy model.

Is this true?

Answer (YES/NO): YES